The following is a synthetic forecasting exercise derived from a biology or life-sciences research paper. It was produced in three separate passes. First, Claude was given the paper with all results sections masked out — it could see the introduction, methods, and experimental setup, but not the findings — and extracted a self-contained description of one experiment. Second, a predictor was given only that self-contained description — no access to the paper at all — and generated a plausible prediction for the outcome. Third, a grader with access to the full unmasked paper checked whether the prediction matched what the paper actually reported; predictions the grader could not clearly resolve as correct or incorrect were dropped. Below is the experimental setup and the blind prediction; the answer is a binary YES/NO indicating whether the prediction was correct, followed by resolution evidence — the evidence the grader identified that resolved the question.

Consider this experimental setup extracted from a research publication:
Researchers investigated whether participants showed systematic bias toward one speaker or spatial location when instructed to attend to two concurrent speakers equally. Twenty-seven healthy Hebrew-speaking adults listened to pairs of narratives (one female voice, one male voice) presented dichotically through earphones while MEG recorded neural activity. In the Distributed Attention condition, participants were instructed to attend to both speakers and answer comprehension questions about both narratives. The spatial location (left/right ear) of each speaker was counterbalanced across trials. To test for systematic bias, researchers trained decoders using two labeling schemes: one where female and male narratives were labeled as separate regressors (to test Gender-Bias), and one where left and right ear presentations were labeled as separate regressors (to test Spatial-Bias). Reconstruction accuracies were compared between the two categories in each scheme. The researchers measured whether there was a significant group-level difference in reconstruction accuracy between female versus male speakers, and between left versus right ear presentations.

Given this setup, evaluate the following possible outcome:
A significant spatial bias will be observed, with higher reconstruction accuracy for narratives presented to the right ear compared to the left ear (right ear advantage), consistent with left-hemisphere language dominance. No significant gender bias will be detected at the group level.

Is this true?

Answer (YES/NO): NO